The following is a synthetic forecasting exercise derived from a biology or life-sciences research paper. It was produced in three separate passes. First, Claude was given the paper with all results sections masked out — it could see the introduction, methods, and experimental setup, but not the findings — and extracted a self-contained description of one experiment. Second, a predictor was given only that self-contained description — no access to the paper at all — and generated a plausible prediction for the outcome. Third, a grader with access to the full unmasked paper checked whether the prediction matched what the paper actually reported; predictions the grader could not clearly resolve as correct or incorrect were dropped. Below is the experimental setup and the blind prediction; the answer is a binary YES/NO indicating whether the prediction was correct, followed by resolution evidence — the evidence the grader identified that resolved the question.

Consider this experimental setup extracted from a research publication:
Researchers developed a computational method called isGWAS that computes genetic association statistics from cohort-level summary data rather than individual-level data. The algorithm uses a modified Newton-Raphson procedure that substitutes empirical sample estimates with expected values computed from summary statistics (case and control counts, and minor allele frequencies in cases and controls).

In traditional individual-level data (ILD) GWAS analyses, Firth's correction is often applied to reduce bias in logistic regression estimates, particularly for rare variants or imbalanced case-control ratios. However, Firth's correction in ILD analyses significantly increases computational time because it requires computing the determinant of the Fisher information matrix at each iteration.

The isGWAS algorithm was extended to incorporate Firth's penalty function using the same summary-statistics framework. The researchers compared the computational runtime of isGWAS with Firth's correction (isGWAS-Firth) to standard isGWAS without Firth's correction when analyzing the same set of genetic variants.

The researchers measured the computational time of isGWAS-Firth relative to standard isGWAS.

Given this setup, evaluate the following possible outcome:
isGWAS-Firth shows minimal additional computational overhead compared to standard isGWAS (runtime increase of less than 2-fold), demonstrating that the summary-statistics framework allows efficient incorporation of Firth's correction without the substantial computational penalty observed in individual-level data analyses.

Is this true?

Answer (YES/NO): NO